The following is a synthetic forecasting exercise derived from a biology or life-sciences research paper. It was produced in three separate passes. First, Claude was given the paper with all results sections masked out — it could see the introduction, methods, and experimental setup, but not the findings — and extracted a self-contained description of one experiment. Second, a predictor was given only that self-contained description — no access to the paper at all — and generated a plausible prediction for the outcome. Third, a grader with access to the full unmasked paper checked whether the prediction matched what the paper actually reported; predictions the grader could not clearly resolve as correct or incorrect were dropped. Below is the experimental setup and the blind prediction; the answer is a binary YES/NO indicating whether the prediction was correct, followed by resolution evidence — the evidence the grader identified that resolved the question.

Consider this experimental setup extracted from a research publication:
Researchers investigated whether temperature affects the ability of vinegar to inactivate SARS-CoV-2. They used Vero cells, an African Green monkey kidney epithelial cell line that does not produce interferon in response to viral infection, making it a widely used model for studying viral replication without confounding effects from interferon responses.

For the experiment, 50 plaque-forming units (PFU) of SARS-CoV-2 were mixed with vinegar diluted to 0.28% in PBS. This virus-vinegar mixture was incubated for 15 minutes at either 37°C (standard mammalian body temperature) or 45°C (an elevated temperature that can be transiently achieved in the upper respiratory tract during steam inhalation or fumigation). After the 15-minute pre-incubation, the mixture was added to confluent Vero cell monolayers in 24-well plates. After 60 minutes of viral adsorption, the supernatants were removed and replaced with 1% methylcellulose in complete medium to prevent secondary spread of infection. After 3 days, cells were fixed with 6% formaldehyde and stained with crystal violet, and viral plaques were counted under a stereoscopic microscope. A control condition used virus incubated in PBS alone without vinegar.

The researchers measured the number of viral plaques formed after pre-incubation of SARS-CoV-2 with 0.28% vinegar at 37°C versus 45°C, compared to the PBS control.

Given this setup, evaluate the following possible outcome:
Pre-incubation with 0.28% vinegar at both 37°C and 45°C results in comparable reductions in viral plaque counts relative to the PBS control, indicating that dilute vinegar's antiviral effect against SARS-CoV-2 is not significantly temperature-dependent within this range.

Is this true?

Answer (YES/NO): NO